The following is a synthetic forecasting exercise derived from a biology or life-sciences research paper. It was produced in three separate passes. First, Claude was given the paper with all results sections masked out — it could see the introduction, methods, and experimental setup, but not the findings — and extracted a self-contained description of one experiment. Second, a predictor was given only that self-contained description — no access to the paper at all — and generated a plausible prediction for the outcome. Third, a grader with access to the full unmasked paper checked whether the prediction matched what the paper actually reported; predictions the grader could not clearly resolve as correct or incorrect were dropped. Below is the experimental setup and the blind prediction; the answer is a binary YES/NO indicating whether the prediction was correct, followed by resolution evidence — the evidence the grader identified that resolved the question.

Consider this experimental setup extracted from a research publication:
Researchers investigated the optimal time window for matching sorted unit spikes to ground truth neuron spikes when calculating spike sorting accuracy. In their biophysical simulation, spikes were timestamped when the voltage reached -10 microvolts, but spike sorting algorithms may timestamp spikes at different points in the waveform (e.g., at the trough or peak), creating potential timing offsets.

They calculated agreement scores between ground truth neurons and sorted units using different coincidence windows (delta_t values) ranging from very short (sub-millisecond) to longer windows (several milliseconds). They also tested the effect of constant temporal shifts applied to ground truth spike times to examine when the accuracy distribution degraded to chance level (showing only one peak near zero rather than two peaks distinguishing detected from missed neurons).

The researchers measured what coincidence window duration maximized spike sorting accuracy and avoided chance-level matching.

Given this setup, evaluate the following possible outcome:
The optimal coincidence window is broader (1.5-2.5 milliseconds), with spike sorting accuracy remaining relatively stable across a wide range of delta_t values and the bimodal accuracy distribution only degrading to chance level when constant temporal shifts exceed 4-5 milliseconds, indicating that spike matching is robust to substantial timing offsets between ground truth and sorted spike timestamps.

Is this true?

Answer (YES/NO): NO